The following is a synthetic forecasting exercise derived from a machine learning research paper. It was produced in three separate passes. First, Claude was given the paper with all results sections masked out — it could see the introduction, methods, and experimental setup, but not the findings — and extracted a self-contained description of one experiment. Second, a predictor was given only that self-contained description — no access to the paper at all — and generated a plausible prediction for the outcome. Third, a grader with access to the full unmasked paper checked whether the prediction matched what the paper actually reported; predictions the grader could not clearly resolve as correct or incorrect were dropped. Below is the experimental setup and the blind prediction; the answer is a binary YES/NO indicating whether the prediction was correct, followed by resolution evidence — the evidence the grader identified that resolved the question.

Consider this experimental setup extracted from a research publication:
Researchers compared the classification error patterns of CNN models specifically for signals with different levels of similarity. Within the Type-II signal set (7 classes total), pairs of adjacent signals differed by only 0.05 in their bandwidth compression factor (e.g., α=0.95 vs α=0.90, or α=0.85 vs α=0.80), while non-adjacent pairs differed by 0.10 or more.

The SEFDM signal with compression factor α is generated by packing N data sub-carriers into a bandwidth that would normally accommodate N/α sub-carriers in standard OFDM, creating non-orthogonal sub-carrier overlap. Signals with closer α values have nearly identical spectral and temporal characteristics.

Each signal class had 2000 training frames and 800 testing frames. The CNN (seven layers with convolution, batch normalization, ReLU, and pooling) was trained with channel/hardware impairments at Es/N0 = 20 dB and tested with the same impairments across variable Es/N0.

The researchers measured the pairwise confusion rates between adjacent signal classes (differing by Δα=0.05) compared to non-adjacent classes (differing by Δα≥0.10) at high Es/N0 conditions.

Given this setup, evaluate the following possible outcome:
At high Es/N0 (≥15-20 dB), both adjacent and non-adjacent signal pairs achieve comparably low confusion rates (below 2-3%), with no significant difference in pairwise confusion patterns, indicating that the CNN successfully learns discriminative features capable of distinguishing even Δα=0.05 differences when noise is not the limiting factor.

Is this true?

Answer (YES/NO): NO